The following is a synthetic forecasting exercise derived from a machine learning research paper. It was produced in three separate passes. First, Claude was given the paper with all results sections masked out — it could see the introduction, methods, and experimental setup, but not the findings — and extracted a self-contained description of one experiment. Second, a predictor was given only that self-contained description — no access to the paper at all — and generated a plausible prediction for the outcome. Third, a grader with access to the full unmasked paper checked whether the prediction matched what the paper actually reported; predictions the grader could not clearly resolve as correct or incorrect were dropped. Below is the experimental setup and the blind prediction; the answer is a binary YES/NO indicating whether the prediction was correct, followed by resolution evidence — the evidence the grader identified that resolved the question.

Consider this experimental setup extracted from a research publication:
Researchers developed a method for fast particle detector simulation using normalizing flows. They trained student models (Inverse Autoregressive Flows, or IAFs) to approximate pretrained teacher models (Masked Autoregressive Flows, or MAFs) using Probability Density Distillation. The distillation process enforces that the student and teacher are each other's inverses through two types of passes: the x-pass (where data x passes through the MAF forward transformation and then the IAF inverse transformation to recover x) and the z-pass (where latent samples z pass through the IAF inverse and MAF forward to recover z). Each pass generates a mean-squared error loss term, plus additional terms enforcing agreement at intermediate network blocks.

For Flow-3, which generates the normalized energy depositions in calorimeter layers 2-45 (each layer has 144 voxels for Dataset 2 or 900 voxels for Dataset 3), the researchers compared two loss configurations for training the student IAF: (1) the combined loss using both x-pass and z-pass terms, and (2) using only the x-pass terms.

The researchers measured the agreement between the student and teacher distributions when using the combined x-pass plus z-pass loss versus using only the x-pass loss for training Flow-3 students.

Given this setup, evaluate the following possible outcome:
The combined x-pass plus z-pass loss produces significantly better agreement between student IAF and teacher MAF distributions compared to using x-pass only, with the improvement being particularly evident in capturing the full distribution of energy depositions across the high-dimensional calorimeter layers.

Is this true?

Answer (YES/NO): NO